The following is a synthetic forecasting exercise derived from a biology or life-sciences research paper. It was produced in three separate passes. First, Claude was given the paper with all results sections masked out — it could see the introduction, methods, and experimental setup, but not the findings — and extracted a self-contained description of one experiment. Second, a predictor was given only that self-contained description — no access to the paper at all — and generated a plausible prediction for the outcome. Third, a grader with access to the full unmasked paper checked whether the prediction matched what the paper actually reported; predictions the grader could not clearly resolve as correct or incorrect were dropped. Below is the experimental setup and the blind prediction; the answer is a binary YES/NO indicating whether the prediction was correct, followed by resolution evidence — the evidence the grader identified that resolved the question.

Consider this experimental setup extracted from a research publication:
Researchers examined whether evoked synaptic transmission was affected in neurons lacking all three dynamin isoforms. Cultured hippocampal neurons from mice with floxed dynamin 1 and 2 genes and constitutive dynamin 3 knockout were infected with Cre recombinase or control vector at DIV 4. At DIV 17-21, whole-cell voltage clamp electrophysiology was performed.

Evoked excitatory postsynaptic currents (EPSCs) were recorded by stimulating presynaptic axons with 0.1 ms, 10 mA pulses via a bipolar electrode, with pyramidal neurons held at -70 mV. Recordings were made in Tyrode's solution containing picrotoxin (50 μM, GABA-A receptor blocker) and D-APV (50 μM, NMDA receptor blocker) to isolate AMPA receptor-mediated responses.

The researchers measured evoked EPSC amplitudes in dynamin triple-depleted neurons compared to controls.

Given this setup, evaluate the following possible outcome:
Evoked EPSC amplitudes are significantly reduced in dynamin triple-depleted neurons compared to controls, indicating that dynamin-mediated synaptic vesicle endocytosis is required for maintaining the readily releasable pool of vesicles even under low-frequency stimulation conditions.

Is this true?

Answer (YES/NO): YES